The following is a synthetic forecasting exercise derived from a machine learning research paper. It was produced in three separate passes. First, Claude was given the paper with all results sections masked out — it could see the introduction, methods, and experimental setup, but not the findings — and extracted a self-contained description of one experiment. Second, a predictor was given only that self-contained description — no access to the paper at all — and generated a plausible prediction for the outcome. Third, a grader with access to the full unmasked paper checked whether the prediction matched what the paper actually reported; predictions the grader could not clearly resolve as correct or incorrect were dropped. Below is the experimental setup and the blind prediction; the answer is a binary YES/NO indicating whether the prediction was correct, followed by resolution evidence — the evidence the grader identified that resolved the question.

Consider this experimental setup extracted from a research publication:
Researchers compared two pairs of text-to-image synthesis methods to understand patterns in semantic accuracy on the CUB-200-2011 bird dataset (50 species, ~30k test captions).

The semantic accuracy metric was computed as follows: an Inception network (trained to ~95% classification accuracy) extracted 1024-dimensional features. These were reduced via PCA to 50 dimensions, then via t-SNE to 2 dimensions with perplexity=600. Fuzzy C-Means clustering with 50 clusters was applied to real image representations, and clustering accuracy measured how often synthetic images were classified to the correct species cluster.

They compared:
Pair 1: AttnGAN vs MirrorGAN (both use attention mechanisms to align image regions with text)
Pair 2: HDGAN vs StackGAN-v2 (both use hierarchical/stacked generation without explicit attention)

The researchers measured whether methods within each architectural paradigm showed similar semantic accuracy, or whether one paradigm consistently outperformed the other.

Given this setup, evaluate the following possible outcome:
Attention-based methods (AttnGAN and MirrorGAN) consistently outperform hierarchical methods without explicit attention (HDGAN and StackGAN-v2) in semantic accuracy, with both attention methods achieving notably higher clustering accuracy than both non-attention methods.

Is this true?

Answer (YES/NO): YES